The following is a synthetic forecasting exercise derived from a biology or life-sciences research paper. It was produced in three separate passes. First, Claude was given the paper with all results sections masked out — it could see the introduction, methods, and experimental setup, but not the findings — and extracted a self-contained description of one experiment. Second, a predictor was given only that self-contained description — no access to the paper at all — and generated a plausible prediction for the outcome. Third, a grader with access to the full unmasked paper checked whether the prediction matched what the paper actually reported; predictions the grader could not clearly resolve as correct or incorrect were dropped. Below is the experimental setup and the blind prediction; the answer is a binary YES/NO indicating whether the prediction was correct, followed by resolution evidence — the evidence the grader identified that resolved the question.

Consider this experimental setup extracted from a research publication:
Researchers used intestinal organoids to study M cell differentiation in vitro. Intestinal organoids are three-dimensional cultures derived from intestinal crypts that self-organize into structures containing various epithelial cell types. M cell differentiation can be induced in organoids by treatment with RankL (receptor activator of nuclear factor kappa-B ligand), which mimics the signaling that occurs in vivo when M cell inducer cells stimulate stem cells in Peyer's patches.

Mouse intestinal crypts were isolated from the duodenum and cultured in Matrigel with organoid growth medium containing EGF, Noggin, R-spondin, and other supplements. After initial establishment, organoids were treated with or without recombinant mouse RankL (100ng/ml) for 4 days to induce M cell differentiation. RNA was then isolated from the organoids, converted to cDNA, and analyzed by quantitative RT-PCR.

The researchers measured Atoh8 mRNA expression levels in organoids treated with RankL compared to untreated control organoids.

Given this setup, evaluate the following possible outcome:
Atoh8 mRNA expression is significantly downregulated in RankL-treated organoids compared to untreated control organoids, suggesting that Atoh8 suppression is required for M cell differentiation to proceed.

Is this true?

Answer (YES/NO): NO